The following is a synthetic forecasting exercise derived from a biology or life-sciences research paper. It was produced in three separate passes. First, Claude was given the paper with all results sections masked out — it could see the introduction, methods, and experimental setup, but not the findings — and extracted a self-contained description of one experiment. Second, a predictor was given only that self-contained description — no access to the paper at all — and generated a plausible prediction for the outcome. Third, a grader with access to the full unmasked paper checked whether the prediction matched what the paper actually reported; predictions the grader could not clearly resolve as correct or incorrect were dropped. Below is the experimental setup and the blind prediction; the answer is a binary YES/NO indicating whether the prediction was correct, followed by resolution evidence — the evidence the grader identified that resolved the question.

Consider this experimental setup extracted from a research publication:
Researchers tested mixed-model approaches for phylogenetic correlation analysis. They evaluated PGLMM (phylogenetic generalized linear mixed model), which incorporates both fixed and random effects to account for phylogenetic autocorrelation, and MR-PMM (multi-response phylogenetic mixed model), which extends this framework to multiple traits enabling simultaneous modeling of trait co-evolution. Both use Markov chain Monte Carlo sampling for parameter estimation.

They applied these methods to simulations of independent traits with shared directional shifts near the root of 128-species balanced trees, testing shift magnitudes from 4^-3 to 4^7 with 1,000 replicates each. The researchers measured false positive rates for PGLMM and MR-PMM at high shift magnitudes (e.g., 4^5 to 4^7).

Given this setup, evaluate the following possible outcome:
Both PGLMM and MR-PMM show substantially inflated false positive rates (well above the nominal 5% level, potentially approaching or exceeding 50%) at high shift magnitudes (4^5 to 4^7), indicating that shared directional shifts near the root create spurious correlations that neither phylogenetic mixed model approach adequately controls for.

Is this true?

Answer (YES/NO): YES